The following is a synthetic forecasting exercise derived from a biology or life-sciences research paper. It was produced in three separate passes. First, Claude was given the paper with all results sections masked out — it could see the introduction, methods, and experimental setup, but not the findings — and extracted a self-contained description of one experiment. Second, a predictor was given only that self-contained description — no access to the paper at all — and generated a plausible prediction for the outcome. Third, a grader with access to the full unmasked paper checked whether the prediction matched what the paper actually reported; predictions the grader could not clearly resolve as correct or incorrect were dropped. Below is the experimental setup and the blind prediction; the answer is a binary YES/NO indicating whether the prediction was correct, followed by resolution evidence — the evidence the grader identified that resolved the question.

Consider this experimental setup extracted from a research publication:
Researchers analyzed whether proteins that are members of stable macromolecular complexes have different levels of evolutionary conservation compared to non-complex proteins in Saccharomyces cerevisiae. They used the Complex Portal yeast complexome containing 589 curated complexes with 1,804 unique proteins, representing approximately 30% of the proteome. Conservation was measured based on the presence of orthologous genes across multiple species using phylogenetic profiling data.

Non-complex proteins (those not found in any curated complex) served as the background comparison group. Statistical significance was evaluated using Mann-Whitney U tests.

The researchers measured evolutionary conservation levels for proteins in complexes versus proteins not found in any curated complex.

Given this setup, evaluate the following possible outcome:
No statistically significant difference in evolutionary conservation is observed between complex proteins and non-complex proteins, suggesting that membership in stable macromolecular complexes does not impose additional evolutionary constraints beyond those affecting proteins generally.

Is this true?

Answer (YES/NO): NO